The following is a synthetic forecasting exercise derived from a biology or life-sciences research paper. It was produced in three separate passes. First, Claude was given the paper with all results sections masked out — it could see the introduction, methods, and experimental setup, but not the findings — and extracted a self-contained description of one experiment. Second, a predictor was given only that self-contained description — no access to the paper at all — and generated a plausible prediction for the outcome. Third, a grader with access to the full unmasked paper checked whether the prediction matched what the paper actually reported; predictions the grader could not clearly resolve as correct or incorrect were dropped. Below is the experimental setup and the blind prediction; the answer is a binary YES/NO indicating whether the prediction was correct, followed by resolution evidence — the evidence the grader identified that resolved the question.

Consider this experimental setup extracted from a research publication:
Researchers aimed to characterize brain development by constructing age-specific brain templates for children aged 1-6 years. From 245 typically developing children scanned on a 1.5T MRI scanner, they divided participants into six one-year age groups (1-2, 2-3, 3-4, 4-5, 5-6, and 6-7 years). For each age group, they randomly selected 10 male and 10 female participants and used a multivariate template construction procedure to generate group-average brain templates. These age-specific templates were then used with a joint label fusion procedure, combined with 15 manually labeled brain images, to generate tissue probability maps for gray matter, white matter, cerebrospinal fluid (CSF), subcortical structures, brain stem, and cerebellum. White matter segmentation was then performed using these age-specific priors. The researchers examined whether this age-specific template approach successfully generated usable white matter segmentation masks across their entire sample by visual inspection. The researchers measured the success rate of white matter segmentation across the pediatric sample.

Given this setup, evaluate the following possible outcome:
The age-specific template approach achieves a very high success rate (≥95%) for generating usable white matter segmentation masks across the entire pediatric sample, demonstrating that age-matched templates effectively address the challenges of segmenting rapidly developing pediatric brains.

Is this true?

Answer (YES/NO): YES